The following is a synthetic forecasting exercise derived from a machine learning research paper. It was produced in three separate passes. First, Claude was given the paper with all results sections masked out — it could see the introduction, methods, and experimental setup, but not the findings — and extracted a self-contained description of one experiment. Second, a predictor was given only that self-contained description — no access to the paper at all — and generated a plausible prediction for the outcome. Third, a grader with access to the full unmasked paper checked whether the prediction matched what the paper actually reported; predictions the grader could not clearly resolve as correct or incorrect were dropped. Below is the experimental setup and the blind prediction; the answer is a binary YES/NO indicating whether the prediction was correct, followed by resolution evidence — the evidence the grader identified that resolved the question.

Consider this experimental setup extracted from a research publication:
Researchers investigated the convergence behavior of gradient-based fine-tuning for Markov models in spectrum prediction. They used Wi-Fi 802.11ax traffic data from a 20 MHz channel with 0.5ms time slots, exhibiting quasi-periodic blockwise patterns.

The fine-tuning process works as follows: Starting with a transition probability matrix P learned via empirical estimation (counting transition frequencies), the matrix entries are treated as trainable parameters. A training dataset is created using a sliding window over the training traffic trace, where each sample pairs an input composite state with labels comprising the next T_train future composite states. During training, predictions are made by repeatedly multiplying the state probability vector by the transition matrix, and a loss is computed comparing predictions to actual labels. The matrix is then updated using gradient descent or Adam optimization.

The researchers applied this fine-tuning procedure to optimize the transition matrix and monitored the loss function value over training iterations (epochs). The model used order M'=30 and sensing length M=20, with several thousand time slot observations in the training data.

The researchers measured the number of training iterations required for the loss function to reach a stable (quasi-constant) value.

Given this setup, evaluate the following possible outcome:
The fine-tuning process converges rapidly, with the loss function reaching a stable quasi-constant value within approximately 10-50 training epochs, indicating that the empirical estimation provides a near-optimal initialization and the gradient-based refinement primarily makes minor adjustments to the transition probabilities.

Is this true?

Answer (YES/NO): NO